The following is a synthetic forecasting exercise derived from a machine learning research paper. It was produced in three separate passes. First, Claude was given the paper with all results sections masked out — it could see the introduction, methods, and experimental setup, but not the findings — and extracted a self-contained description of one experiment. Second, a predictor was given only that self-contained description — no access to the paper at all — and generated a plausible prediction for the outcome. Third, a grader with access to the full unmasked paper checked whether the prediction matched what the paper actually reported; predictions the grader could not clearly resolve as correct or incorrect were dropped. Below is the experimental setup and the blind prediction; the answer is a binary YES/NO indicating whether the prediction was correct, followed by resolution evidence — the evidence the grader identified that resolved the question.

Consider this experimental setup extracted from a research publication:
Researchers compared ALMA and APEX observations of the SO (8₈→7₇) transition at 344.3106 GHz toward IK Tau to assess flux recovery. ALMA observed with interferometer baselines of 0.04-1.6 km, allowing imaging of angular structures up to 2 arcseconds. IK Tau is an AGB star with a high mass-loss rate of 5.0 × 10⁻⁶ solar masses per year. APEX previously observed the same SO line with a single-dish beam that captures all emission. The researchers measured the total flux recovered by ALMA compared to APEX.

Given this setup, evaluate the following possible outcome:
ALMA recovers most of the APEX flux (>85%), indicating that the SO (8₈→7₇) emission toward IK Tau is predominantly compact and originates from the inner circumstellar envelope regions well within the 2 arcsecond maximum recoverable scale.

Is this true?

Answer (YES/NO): YES